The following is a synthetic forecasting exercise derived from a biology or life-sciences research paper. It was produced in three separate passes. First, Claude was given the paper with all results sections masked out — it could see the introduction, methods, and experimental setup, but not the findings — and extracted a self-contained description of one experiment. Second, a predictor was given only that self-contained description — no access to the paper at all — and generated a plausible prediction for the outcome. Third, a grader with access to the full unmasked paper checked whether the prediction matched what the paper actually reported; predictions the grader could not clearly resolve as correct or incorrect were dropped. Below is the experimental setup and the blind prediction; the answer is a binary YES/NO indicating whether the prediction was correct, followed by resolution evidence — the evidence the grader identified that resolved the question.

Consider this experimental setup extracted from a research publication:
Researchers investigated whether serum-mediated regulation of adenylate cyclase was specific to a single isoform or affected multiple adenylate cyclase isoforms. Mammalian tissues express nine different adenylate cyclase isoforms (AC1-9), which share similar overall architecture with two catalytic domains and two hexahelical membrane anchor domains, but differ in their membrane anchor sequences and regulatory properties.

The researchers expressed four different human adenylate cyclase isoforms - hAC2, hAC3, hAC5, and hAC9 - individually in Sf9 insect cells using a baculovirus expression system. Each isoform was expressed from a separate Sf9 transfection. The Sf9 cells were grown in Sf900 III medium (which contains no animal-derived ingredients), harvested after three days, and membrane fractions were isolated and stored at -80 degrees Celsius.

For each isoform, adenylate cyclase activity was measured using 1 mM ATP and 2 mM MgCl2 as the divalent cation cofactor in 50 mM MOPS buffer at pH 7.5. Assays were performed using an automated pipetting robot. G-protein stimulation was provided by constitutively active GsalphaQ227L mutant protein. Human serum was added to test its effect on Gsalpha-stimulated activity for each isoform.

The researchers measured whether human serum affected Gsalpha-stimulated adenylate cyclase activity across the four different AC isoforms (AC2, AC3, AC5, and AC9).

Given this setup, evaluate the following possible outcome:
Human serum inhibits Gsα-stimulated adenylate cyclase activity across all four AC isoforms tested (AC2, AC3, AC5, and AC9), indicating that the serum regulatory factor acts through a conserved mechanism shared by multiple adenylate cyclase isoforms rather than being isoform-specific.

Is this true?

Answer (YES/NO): YES